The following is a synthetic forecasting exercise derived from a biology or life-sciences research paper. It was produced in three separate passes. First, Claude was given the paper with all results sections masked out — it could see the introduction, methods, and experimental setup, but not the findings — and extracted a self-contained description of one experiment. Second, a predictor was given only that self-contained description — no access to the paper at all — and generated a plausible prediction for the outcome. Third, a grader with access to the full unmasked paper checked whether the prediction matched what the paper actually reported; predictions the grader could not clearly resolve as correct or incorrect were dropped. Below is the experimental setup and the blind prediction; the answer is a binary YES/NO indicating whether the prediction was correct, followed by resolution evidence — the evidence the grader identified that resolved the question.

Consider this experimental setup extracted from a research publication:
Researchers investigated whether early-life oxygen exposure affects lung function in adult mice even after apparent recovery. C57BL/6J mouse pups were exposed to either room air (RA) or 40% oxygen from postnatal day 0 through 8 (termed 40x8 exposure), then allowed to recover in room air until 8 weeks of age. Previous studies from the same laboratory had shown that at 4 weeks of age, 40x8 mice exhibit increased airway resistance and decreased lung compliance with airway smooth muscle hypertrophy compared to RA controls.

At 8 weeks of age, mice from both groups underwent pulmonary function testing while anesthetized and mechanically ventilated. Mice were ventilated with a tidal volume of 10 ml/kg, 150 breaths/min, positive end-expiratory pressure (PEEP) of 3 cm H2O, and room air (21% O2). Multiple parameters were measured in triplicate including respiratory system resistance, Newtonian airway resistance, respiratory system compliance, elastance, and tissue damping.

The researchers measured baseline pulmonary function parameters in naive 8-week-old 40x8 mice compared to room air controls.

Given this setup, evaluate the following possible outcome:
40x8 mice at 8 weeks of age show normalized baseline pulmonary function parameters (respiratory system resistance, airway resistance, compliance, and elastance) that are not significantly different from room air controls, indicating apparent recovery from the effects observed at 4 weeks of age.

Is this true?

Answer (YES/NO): YES